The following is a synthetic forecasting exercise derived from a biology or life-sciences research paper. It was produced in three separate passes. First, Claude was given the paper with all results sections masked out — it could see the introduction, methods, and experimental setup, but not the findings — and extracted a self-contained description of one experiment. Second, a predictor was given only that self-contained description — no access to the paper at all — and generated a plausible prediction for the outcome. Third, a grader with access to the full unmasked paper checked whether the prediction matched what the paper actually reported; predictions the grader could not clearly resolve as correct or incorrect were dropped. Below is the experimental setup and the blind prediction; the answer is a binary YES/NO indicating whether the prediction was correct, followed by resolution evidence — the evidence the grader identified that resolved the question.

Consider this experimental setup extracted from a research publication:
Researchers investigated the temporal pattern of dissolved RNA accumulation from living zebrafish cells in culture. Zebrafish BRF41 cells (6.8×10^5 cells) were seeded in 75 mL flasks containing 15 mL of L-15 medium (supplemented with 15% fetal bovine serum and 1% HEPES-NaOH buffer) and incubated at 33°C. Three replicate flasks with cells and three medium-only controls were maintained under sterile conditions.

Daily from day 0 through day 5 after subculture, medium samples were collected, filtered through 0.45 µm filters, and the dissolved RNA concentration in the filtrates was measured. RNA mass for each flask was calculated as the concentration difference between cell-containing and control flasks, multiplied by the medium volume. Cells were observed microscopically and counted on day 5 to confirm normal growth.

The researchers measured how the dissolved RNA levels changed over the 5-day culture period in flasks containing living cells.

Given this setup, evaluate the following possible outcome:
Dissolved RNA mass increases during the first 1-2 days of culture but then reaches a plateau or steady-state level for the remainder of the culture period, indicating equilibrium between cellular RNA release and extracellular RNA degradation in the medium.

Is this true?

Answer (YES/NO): NO